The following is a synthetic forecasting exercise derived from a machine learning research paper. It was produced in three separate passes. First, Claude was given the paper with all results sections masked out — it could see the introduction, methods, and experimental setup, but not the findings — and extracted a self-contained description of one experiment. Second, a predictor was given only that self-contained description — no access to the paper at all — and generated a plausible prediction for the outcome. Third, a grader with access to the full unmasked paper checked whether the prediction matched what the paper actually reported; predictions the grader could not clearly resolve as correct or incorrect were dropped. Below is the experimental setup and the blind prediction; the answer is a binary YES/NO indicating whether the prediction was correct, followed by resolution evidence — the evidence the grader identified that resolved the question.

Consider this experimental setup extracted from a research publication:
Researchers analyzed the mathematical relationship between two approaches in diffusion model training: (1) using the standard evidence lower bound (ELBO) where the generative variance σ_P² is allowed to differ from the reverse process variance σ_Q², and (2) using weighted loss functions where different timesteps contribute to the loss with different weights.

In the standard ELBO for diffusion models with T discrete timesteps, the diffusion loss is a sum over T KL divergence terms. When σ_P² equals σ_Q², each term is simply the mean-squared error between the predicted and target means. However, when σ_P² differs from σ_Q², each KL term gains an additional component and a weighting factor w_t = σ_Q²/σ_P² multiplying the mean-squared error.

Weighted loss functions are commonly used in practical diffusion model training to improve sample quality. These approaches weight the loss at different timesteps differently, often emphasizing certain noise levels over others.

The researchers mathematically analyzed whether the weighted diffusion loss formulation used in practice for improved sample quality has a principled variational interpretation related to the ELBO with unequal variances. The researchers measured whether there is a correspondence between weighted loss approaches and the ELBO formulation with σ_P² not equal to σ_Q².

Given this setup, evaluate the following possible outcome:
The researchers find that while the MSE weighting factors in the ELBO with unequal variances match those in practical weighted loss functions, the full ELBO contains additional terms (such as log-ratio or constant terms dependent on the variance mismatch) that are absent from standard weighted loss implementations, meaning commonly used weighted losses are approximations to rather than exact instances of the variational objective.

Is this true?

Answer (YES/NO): YES